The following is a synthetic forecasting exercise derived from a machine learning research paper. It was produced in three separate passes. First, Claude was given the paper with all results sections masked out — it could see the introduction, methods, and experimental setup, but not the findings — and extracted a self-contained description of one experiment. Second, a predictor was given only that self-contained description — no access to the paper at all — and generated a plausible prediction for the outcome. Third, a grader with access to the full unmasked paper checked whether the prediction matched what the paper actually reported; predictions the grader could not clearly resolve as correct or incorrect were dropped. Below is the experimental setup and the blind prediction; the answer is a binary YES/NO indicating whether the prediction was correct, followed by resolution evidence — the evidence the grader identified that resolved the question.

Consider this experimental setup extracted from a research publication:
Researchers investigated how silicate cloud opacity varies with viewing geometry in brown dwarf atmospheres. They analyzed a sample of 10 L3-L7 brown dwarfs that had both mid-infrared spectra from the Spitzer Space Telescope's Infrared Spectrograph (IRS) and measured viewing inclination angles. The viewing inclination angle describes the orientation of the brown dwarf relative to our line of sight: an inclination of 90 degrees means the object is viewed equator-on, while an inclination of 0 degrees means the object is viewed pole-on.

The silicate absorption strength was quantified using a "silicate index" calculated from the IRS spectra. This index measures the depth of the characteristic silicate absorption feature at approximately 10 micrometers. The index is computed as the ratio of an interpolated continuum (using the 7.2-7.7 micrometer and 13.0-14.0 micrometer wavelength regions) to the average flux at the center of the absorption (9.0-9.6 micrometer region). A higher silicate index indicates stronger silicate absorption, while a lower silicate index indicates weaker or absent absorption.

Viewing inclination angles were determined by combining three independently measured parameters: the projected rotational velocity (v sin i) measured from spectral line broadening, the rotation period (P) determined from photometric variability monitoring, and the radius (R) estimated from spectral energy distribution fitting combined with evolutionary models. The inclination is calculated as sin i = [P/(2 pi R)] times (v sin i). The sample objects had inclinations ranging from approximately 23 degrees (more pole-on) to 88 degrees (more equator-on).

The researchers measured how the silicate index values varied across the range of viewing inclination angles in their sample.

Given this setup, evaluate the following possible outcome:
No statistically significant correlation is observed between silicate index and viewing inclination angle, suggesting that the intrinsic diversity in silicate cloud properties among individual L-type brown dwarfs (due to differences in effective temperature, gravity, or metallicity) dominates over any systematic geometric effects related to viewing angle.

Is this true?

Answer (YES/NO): NO